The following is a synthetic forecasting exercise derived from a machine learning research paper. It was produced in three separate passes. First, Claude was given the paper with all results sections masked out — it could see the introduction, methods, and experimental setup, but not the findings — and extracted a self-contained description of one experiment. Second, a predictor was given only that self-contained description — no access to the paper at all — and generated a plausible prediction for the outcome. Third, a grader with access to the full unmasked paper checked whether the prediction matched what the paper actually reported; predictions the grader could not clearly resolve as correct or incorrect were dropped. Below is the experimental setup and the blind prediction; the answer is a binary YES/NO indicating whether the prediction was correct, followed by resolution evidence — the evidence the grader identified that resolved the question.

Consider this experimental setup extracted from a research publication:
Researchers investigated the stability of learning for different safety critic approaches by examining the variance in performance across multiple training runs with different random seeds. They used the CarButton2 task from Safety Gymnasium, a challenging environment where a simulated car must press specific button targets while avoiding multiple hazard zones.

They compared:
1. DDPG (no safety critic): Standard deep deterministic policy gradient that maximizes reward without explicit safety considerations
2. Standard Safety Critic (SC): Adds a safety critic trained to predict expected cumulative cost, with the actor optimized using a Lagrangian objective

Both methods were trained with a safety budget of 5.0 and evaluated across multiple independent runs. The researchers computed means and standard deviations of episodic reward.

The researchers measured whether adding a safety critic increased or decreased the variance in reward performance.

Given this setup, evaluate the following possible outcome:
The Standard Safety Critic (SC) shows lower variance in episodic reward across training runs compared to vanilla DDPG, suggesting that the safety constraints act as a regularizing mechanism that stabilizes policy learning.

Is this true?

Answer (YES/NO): NO